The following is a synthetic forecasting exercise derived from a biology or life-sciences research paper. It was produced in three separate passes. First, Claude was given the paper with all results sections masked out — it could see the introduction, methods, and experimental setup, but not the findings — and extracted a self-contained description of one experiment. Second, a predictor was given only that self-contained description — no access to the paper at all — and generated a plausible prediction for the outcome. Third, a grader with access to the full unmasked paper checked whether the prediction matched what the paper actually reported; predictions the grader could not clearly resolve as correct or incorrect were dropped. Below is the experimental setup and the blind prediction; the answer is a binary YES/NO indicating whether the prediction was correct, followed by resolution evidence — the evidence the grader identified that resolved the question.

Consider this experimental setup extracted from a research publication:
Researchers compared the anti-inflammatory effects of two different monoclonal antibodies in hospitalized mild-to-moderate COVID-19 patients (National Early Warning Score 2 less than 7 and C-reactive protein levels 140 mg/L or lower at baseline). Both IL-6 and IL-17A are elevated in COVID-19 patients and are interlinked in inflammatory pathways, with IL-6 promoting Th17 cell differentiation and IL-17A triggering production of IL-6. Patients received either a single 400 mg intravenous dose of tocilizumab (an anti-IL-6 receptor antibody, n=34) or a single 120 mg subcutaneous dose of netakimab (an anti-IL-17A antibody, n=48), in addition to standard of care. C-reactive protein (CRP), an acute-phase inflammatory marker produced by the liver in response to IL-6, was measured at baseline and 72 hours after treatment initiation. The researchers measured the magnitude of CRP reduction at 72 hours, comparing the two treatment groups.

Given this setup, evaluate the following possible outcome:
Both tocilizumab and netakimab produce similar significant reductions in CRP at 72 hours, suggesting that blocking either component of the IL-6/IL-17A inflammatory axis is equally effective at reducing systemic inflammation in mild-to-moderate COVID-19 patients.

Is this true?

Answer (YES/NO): NO